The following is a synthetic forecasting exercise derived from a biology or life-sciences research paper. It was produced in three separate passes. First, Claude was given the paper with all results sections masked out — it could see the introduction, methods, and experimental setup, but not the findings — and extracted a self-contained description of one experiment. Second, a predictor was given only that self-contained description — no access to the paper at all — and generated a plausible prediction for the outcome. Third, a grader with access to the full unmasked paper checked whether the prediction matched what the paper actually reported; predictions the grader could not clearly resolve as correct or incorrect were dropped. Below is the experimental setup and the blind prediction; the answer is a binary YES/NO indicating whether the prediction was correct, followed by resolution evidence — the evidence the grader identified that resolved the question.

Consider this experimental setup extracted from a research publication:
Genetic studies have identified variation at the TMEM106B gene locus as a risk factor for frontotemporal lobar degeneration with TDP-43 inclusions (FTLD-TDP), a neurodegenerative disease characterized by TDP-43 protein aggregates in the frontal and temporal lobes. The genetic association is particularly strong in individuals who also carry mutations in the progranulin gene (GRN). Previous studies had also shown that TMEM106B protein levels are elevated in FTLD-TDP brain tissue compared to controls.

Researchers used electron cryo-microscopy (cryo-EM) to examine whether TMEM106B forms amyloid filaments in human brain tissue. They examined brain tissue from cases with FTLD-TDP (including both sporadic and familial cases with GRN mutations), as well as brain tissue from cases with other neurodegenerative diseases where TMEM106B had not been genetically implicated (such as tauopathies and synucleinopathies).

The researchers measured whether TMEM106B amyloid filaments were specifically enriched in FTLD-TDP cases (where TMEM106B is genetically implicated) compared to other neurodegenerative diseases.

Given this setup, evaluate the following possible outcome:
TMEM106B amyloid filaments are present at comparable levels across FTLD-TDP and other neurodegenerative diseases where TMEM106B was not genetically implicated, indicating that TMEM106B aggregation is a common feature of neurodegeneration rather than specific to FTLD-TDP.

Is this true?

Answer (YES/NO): NO